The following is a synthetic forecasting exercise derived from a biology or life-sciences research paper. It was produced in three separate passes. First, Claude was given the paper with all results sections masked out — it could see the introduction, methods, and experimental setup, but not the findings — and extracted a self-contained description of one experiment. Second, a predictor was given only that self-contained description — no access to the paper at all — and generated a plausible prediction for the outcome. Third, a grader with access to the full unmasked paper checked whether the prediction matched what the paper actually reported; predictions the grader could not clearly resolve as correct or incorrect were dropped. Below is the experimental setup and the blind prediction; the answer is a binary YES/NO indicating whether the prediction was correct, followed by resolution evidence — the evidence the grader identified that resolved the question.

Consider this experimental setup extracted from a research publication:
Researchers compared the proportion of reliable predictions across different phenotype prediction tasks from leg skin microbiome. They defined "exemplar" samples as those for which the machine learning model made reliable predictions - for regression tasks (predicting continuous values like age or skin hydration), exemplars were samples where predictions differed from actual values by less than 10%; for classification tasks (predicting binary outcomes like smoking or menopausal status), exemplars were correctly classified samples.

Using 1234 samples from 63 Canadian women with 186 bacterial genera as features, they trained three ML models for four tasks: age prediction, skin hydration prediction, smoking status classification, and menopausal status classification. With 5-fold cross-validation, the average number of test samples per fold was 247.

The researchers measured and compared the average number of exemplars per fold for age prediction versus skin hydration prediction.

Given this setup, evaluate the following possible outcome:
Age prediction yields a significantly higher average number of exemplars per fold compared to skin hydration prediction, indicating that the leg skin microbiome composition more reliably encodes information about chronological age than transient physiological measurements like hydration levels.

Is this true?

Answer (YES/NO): YES